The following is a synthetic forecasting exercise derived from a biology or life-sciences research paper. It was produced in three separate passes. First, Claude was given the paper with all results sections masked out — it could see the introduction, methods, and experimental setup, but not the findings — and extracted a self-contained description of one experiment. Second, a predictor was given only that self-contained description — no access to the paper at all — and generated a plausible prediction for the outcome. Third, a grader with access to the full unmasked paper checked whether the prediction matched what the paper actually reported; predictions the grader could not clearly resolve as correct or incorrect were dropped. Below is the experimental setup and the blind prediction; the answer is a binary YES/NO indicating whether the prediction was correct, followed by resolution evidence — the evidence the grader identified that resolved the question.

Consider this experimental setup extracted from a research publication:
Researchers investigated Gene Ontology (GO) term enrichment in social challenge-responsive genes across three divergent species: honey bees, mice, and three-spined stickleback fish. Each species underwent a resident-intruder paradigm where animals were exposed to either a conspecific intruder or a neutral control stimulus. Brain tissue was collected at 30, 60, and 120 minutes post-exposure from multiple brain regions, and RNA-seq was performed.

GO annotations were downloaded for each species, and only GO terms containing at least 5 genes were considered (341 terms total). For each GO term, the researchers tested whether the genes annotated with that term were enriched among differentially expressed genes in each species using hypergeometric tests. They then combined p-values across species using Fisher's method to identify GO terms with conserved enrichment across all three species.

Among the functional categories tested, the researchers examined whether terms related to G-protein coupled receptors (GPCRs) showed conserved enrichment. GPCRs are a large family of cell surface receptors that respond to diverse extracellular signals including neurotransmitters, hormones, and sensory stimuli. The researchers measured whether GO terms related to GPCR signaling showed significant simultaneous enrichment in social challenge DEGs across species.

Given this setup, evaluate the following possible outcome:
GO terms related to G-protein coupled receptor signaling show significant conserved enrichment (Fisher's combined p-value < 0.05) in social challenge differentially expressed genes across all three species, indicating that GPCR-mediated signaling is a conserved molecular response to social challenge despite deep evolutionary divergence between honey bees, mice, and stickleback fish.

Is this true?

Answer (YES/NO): YES